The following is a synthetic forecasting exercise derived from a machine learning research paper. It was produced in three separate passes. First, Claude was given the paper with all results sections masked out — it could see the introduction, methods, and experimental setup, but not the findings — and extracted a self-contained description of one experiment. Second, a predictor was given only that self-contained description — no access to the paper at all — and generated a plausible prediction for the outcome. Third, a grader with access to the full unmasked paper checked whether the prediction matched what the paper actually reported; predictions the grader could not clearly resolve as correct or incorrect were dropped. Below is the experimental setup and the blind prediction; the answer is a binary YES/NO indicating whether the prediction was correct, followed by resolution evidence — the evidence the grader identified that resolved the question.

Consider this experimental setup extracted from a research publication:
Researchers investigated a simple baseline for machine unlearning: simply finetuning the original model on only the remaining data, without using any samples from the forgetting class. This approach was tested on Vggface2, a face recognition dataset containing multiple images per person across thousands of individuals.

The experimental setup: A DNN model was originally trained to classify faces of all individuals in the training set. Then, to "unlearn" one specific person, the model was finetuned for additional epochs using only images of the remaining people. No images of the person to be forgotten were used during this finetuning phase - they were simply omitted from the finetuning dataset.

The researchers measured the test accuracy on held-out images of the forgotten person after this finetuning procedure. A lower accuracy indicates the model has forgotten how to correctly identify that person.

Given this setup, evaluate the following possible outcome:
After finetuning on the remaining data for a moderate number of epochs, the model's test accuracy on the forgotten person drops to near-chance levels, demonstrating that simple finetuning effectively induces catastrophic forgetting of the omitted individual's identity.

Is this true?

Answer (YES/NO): NO